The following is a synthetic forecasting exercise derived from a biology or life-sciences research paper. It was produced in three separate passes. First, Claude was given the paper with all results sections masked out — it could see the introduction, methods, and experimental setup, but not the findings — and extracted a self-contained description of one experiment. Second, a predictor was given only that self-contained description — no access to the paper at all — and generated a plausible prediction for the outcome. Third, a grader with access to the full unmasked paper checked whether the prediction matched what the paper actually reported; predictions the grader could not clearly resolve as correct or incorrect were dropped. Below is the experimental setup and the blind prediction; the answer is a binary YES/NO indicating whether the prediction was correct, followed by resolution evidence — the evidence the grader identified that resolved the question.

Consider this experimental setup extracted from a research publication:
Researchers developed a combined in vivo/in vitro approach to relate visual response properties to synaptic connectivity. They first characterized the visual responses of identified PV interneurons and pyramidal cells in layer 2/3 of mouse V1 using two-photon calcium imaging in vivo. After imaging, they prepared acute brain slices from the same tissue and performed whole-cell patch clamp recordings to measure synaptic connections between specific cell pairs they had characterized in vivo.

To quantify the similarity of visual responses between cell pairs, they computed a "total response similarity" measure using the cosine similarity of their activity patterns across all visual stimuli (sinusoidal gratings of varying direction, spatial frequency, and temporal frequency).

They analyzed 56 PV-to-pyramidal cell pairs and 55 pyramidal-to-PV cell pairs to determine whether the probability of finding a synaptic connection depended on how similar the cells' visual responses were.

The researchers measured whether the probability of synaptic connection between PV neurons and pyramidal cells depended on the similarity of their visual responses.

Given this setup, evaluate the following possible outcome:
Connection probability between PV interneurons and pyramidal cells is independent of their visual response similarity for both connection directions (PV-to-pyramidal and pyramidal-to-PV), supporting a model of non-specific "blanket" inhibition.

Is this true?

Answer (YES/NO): YES